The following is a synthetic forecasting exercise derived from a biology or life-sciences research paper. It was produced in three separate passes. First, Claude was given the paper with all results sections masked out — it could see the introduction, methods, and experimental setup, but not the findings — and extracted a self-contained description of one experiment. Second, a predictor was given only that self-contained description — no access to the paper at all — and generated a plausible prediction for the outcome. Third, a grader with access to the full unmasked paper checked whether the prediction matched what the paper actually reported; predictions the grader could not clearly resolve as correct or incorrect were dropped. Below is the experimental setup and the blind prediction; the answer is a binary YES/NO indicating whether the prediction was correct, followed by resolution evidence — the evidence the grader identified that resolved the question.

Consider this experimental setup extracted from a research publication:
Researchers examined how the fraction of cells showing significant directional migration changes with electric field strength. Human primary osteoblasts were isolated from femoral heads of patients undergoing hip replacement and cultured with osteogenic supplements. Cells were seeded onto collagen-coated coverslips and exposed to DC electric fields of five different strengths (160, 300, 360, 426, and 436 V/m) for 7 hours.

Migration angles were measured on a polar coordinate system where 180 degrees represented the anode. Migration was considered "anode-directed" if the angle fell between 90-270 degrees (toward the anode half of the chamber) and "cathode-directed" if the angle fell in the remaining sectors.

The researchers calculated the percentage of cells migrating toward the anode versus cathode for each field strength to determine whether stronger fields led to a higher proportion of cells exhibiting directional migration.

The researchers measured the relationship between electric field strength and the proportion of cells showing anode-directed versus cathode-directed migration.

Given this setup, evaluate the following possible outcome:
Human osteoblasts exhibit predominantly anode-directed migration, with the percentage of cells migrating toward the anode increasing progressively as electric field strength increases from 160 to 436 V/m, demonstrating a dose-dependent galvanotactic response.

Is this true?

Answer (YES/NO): YES